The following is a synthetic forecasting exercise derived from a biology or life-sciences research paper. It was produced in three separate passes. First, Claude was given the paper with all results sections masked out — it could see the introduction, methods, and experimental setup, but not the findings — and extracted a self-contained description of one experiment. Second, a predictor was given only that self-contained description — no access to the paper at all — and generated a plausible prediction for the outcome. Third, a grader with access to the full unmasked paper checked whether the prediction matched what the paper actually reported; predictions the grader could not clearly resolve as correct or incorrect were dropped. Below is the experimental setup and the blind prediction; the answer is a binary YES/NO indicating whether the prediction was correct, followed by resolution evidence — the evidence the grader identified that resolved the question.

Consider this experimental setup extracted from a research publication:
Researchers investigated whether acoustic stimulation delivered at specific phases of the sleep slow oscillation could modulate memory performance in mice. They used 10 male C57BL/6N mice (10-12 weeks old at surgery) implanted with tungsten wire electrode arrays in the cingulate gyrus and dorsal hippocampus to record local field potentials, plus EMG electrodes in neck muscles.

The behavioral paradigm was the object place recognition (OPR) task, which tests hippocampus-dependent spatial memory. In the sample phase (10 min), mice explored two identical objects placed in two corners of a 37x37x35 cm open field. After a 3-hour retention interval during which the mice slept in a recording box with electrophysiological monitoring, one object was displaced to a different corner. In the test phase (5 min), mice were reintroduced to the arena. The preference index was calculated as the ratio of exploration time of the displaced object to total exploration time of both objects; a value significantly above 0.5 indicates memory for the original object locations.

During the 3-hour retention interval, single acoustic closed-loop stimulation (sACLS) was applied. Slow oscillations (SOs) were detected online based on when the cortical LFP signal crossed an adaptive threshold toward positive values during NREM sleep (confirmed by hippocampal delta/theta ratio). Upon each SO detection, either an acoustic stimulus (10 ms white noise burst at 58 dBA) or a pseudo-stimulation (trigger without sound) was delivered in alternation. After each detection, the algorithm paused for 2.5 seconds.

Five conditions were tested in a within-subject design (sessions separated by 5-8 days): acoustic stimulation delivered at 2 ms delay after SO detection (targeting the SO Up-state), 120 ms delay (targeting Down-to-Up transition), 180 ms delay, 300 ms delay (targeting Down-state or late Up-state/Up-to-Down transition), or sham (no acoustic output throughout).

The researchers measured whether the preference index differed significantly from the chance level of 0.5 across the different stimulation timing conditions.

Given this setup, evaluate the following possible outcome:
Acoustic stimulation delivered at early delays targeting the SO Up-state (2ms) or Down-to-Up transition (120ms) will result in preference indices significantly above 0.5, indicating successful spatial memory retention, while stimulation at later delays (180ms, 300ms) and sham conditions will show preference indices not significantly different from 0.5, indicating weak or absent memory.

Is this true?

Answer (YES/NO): NO